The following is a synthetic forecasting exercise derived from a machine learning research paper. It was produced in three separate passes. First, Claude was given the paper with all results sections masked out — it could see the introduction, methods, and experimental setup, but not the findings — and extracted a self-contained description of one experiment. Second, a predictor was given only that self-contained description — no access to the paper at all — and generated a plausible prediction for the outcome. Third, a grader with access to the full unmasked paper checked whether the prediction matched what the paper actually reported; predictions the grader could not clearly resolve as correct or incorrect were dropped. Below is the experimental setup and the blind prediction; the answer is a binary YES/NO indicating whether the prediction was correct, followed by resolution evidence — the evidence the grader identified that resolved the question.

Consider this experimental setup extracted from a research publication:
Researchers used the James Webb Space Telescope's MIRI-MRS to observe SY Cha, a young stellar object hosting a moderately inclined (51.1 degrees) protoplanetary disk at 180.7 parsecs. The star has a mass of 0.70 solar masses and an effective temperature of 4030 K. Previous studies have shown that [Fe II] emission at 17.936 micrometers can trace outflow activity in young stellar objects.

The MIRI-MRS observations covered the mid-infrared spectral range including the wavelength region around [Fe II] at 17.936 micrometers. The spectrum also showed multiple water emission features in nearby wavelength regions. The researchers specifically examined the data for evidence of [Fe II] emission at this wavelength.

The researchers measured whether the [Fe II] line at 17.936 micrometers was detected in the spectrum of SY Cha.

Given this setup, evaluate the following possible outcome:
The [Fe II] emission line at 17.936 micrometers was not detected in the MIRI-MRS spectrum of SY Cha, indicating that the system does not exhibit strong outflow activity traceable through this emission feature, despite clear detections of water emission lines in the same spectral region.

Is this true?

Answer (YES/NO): YES